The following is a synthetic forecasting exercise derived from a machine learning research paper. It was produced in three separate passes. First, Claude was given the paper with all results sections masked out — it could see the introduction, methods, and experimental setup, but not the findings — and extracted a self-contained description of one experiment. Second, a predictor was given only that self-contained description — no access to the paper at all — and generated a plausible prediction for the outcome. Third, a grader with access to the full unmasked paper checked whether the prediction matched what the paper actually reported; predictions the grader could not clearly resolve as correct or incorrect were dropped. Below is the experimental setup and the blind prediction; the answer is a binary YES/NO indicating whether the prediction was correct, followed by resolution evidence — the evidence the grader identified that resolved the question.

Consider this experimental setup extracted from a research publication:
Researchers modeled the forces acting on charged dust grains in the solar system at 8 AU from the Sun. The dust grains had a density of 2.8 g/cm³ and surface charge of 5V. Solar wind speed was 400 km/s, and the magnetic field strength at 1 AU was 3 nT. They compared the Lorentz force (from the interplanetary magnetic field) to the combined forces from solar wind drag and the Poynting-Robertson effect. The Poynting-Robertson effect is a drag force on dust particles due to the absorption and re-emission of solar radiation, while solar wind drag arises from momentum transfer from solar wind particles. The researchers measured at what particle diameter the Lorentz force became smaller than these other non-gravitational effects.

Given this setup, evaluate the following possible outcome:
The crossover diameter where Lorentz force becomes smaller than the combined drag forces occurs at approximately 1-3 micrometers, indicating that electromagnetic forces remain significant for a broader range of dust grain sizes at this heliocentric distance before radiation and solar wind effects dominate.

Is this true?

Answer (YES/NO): NO